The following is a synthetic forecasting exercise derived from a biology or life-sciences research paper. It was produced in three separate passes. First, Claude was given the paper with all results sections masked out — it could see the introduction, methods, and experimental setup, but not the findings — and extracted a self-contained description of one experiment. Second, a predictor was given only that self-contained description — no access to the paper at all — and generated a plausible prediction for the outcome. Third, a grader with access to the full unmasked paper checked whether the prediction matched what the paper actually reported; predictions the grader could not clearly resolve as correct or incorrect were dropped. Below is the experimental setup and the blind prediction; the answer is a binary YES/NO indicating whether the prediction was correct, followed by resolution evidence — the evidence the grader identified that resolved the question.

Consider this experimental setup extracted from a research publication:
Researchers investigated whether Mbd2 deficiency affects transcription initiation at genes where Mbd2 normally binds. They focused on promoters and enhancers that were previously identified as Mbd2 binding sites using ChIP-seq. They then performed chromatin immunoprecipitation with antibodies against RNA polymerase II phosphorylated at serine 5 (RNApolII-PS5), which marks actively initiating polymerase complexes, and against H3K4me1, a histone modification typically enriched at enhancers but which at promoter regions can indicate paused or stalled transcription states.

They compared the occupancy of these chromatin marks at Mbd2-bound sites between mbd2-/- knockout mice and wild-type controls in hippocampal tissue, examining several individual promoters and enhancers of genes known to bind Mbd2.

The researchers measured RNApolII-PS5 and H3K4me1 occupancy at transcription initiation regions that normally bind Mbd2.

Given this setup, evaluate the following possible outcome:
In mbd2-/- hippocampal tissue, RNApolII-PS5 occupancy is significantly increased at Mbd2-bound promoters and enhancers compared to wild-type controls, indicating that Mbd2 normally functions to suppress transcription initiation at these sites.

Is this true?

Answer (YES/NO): NO